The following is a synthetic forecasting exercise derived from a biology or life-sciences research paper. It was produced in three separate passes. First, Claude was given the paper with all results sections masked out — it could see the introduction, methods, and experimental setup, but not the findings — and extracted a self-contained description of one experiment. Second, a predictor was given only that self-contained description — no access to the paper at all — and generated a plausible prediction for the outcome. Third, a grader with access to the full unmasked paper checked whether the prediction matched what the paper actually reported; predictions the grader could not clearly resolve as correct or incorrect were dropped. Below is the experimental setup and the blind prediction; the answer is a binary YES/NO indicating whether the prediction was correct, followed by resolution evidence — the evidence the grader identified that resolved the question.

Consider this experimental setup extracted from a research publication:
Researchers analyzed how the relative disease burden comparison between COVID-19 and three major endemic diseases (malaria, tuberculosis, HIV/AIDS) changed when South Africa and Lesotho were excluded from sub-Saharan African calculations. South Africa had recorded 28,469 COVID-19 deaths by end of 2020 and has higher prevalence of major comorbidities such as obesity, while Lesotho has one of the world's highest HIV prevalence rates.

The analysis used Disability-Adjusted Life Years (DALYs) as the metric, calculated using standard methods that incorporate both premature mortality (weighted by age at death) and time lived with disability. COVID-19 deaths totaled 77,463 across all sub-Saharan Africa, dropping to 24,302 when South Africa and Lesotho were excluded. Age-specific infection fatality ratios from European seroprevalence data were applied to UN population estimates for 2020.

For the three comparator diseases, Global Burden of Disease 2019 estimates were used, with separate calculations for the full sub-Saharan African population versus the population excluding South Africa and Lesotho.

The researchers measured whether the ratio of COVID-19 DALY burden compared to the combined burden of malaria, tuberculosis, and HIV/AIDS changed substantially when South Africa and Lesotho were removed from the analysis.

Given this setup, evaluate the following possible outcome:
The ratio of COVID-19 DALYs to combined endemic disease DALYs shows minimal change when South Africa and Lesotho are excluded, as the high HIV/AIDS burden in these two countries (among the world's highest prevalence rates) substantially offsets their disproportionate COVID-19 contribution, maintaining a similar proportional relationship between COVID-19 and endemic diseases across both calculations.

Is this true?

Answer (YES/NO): NO